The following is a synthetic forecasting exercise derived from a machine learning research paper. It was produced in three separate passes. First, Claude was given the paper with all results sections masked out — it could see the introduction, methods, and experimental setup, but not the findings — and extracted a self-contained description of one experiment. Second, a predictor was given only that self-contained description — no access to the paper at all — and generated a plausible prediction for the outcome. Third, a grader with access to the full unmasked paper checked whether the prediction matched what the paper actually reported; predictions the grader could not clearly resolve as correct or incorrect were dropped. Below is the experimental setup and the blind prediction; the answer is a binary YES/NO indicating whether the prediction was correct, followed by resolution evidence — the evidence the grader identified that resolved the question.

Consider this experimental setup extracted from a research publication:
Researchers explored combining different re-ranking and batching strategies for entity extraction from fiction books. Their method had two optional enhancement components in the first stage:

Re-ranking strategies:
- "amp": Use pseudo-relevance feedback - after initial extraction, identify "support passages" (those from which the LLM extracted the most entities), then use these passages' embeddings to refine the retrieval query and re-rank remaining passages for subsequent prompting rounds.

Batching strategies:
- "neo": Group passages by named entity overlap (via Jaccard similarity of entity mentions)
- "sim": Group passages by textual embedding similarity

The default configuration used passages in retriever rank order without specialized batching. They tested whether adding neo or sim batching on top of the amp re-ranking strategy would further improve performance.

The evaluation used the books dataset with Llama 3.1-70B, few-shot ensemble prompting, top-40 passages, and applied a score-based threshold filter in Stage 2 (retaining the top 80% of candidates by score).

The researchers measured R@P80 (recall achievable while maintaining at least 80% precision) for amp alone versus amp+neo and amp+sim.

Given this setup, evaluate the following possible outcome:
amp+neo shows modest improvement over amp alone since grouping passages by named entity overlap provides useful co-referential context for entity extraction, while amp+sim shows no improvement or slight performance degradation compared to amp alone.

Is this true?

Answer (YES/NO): NO